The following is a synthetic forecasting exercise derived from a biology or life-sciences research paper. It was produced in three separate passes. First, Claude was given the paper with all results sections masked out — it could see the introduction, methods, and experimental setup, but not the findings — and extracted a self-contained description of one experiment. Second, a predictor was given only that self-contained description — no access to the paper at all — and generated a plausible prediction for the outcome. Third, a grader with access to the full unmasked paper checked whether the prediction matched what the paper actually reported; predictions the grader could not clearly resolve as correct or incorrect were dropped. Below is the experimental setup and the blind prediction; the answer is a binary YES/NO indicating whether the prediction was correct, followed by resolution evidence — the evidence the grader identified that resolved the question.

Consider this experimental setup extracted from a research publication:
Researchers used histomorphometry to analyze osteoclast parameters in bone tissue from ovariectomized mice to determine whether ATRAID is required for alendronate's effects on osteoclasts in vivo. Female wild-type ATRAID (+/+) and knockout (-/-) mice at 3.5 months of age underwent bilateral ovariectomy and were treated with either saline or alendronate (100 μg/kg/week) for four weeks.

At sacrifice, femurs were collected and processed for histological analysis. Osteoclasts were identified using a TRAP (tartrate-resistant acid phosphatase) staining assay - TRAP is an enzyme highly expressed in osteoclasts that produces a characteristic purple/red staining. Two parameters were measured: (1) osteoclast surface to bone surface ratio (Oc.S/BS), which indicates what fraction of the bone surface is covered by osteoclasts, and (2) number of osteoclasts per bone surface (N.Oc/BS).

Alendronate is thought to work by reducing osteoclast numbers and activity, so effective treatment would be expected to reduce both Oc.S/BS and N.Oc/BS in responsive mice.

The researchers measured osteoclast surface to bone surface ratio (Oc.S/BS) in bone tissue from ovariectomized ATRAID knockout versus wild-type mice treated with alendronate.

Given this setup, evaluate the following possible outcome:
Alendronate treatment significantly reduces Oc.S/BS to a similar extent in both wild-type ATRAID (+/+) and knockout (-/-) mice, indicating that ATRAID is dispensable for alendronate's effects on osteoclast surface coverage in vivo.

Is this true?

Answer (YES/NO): NO